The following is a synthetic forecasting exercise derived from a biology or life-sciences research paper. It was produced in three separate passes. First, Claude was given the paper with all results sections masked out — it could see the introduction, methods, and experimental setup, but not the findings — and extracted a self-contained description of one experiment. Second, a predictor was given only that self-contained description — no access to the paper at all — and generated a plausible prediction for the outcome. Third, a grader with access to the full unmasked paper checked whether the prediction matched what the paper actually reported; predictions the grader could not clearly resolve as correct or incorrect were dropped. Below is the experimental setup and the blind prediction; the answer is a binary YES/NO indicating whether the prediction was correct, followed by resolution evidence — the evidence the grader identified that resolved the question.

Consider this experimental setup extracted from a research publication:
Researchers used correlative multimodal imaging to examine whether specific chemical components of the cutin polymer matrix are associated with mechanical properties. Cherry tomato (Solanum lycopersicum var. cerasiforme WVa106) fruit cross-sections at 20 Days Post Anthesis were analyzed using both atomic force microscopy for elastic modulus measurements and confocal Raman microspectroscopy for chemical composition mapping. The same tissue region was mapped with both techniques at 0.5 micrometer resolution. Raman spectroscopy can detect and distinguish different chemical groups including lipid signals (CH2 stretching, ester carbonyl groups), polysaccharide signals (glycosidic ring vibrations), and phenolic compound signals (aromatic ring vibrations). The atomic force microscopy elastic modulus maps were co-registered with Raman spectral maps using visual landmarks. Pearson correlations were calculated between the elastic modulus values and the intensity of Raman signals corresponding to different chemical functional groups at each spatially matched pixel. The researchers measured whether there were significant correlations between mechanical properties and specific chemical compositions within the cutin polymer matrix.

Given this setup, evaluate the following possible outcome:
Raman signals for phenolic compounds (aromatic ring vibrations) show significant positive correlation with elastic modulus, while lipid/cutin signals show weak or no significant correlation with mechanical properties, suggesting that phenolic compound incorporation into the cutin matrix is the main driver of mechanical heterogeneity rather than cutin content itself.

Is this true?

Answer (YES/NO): NO